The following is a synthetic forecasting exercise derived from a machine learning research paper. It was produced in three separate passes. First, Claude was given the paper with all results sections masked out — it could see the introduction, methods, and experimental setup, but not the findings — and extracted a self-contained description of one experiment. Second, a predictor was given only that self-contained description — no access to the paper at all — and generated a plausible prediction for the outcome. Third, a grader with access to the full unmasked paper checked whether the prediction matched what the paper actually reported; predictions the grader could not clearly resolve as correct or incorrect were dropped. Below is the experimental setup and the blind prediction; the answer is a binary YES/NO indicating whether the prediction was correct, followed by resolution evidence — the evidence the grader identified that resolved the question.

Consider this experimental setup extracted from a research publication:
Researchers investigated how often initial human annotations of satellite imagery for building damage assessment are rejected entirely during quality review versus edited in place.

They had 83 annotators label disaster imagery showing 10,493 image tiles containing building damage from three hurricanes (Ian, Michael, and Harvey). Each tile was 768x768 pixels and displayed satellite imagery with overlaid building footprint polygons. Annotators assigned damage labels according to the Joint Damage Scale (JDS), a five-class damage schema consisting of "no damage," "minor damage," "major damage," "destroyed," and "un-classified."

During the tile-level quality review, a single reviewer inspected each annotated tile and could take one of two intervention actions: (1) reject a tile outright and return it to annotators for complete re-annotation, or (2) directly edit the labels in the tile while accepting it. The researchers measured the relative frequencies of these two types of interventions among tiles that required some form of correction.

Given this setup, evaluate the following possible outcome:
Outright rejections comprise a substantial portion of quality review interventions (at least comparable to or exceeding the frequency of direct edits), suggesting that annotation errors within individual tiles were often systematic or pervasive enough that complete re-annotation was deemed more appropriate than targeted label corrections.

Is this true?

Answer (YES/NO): NO